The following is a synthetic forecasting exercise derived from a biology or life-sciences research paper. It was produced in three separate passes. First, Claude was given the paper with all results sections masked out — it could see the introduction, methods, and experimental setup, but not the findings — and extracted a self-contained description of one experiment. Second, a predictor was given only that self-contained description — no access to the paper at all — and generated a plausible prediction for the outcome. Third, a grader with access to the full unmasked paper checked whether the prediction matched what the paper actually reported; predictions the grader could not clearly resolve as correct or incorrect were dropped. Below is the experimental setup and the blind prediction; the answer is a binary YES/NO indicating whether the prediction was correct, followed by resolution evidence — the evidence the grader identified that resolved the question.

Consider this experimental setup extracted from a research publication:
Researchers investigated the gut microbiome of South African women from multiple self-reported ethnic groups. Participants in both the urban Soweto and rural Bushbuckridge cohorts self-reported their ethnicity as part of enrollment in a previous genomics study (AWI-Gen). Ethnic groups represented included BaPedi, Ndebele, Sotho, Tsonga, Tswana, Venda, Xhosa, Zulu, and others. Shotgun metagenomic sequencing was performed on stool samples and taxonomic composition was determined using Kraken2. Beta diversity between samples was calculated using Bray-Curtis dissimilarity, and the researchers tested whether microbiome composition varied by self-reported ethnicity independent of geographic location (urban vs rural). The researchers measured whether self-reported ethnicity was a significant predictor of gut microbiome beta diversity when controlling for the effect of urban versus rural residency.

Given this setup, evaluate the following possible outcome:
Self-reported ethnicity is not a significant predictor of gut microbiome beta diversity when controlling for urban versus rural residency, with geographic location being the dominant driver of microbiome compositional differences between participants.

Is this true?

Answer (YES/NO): YES